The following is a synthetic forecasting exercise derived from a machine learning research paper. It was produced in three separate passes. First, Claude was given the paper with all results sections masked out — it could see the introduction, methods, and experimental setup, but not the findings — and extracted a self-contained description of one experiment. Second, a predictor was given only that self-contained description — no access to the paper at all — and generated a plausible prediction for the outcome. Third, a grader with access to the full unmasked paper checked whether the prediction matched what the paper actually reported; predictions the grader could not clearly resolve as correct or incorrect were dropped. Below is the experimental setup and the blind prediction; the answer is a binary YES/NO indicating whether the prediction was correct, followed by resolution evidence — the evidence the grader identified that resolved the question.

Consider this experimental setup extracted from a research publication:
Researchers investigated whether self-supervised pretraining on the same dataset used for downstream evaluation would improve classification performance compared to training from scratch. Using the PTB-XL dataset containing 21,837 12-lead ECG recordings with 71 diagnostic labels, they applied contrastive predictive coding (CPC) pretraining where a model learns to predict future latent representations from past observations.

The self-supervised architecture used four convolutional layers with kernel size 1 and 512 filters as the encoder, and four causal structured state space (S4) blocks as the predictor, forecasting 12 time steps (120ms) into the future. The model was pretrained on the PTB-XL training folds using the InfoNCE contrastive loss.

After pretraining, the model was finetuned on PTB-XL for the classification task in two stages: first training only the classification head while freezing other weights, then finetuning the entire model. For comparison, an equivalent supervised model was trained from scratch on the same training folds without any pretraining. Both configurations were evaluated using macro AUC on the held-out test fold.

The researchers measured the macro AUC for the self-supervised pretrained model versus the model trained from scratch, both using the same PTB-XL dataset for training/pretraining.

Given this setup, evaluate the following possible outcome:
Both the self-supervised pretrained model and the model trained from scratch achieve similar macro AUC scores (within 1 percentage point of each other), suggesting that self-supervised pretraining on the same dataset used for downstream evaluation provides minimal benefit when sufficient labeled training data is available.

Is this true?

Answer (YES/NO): NO